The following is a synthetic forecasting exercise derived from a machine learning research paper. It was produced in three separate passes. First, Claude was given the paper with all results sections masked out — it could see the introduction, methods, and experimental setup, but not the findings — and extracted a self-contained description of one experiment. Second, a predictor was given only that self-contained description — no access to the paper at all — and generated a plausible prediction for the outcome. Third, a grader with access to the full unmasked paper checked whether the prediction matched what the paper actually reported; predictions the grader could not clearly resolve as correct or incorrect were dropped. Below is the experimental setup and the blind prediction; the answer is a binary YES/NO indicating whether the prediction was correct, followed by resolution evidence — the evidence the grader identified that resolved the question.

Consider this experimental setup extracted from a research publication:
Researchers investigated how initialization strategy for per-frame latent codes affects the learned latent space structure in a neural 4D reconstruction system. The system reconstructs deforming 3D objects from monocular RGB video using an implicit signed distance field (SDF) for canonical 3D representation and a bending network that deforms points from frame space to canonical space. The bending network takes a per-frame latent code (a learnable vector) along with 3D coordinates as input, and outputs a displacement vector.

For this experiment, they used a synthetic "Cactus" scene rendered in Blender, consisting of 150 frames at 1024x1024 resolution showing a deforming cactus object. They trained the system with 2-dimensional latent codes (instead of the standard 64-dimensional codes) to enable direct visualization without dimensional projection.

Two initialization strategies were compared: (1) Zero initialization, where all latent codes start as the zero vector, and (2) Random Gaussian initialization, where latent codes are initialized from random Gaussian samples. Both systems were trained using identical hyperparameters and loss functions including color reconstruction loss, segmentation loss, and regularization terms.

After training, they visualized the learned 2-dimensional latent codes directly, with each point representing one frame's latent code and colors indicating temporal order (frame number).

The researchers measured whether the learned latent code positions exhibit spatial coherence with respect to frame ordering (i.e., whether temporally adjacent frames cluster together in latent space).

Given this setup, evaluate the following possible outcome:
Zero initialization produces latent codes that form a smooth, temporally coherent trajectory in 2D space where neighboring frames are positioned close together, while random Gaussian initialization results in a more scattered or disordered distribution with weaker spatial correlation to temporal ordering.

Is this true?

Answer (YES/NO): YES